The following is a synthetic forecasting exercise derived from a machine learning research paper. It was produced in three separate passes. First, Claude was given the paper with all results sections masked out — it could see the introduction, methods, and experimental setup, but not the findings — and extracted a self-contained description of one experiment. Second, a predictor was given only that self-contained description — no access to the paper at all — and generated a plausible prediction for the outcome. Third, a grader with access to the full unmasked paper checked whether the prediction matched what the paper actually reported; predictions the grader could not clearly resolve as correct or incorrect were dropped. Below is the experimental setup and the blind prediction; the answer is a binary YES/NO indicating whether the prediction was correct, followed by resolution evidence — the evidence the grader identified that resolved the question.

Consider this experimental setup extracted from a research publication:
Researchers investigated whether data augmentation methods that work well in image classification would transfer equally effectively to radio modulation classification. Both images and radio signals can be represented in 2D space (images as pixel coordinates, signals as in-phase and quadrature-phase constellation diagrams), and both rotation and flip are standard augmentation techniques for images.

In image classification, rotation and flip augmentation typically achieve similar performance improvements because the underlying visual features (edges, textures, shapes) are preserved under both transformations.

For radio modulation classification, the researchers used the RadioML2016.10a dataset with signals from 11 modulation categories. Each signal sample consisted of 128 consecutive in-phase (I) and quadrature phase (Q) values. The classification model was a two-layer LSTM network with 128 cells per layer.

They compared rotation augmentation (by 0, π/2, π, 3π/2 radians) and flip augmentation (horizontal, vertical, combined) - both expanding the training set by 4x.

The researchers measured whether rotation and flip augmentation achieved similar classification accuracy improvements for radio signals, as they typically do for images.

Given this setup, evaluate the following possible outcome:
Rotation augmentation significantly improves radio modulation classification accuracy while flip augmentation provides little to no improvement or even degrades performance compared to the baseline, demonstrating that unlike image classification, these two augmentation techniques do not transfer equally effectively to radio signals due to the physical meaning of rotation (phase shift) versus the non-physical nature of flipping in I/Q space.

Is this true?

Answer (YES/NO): NO